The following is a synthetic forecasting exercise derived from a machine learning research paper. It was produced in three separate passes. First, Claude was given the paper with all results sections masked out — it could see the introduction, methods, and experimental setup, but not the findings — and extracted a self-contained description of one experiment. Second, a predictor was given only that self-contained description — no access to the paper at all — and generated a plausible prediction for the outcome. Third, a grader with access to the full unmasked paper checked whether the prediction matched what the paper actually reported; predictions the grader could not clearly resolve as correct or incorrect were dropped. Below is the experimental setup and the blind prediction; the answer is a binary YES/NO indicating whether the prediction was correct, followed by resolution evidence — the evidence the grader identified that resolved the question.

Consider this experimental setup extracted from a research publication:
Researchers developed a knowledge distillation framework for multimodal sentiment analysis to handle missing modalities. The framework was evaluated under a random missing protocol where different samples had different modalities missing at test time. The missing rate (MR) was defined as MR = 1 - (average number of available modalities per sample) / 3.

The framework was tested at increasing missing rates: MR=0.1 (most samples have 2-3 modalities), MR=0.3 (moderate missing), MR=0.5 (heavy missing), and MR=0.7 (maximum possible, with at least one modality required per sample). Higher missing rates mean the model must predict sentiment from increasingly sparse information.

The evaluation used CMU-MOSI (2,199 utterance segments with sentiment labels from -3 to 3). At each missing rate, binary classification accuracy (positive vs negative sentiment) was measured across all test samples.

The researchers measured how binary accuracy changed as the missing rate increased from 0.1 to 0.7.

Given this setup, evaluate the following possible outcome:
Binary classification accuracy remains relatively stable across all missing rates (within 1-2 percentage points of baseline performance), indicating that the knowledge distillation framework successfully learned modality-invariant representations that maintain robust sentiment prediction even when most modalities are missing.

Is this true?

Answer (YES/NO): NO